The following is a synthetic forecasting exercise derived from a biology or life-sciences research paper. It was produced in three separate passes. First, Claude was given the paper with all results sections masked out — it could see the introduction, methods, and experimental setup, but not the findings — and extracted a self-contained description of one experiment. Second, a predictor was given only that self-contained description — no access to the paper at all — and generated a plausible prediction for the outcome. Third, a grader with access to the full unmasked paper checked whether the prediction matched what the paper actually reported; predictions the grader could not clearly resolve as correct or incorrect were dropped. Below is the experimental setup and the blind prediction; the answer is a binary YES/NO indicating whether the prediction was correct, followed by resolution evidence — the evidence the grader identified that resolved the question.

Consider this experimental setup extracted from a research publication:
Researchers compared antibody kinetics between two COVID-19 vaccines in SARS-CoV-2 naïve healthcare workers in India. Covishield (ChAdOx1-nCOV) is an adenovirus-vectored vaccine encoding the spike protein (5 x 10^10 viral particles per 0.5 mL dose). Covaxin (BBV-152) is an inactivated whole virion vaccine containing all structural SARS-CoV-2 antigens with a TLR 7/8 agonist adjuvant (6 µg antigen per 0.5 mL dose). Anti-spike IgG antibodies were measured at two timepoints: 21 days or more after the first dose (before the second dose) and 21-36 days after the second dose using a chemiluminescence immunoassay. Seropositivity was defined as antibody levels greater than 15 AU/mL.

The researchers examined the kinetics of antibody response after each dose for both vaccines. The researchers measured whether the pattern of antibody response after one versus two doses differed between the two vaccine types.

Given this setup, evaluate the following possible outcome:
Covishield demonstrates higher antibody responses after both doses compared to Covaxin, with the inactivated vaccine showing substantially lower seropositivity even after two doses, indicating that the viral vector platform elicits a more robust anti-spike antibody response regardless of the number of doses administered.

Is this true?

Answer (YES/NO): YES